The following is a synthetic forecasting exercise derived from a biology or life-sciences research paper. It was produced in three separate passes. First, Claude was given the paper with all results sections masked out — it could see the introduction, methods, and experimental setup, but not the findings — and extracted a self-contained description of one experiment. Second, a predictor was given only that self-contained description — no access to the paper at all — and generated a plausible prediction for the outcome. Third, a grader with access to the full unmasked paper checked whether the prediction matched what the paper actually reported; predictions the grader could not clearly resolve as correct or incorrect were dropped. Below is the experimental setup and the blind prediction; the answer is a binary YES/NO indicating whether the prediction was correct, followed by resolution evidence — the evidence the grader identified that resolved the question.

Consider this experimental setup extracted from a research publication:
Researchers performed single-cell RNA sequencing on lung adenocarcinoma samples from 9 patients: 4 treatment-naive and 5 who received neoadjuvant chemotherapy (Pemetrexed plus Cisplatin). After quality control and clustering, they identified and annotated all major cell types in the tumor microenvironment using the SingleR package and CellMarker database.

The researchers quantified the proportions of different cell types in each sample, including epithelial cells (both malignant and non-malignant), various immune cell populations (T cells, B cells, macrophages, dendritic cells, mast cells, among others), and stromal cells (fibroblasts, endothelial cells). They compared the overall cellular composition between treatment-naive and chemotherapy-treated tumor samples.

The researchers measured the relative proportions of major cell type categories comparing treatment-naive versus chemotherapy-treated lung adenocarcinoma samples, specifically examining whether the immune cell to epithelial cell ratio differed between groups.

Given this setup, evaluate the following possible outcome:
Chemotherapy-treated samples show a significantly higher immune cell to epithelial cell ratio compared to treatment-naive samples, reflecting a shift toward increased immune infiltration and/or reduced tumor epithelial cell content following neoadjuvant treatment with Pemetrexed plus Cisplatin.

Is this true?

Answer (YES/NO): YES